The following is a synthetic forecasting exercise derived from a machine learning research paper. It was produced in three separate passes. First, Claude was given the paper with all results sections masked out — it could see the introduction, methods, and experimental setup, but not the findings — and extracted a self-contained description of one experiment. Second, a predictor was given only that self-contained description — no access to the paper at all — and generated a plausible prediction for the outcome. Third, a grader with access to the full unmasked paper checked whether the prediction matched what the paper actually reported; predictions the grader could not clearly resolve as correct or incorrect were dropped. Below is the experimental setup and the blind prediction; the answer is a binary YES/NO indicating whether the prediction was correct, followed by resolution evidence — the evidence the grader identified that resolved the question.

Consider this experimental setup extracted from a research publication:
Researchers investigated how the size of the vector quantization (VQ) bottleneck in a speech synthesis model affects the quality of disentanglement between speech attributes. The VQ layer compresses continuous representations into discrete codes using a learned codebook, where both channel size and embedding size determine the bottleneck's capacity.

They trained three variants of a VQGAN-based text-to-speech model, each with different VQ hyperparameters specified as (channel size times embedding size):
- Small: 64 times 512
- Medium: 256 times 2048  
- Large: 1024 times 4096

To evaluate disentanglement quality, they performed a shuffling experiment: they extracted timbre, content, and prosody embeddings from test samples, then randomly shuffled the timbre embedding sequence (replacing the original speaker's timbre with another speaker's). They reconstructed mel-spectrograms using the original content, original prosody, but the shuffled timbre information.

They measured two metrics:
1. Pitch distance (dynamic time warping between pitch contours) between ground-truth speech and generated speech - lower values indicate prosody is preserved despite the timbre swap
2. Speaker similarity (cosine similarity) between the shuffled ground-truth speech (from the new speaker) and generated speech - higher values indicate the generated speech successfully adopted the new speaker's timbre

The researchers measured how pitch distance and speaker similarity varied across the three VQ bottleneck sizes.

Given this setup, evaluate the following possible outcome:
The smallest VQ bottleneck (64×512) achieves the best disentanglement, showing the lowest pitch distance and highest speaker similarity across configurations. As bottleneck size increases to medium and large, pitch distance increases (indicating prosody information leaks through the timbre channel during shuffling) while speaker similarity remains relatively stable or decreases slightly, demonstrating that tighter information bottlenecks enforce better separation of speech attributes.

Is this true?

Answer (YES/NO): NO